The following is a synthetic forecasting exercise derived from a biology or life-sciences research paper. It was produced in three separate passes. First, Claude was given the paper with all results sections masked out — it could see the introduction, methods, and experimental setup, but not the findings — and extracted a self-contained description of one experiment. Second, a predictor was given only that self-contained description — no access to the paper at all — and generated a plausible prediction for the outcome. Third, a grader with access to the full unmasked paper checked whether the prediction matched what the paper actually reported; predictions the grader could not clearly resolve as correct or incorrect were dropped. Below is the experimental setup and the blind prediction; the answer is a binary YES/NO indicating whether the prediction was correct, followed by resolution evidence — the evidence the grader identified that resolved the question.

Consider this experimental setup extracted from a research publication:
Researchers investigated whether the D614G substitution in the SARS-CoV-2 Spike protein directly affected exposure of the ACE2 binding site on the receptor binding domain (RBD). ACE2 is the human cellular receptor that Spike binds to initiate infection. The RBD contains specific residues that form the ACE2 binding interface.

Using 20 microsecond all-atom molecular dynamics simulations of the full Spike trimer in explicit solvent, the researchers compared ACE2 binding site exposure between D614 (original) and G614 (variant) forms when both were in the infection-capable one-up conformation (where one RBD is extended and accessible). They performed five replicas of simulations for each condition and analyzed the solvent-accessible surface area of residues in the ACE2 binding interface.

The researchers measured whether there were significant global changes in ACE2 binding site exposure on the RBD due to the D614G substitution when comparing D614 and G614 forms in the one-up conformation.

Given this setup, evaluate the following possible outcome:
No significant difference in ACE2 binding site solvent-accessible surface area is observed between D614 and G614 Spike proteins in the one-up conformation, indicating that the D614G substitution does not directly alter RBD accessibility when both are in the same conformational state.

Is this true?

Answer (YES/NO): YES